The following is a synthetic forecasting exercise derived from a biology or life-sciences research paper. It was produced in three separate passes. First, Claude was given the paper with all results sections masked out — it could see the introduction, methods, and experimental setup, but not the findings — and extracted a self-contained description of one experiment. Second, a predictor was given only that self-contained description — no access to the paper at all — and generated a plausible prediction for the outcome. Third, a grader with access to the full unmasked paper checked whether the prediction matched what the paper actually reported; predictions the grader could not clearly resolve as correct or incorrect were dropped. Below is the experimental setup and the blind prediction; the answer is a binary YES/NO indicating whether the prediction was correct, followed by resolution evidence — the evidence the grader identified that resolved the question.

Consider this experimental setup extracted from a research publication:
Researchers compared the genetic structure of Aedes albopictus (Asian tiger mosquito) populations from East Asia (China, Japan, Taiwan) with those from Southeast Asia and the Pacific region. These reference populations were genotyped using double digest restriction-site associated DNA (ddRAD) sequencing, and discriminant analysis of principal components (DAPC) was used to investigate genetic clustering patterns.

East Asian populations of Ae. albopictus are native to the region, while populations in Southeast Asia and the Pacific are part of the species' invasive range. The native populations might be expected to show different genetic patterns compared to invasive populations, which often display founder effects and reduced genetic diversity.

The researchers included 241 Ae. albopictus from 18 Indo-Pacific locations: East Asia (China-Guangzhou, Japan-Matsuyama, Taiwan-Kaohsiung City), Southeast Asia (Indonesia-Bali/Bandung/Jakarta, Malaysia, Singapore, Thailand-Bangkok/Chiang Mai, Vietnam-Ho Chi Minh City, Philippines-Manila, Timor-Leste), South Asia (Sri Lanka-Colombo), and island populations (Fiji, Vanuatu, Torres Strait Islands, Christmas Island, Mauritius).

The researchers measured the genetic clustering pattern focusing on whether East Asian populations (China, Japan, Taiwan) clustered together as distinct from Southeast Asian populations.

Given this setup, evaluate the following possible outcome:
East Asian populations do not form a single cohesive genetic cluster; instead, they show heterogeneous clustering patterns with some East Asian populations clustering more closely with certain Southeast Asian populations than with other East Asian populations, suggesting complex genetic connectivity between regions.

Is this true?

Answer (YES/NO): YES